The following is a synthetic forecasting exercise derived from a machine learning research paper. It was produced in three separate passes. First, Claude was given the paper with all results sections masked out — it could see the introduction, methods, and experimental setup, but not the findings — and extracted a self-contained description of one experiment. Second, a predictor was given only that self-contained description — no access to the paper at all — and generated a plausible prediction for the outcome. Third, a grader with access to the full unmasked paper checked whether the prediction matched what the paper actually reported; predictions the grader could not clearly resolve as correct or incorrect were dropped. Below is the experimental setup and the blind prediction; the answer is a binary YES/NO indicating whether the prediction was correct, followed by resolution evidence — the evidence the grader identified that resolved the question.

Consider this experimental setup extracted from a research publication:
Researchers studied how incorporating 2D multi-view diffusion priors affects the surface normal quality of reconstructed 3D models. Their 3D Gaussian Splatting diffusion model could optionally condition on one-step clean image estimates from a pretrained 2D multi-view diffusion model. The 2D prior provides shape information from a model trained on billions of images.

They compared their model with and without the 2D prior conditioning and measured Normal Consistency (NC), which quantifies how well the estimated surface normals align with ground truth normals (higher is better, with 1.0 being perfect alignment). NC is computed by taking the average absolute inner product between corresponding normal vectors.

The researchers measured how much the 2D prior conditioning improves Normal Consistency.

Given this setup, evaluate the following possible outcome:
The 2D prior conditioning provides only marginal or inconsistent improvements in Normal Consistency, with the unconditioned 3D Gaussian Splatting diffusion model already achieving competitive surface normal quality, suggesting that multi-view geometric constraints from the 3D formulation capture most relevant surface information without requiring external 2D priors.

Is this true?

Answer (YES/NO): YES